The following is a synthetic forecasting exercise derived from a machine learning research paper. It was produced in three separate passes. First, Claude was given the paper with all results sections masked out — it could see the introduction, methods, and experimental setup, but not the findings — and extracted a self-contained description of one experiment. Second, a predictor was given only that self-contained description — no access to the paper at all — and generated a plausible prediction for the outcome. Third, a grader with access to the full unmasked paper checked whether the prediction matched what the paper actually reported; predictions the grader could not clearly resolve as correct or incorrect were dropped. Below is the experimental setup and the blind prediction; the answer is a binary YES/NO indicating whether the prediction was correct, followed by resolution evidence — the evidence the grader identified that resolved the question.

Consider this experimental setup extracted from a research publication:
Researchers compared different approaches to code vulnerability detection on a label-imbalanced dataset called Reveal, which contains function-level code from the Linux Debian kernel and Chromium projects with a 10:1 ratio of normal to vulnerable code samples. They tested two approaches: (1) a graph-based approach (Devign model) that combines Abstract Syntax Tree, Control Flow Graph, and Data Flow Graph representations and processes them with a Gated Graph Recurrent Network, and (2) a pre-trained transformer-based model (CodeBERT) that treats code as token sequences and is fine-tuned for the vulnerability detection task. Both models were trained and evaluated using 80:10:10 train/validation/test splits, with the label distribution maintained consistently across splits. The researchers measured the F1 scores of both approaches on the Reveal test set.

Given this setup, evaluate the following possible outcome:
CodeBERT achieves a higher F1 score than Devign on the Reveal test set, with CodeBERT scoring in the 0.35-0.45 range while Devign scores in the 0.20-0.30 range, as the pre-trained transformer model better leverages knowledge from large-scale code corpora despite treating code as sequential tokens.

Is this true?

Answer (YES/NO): NO